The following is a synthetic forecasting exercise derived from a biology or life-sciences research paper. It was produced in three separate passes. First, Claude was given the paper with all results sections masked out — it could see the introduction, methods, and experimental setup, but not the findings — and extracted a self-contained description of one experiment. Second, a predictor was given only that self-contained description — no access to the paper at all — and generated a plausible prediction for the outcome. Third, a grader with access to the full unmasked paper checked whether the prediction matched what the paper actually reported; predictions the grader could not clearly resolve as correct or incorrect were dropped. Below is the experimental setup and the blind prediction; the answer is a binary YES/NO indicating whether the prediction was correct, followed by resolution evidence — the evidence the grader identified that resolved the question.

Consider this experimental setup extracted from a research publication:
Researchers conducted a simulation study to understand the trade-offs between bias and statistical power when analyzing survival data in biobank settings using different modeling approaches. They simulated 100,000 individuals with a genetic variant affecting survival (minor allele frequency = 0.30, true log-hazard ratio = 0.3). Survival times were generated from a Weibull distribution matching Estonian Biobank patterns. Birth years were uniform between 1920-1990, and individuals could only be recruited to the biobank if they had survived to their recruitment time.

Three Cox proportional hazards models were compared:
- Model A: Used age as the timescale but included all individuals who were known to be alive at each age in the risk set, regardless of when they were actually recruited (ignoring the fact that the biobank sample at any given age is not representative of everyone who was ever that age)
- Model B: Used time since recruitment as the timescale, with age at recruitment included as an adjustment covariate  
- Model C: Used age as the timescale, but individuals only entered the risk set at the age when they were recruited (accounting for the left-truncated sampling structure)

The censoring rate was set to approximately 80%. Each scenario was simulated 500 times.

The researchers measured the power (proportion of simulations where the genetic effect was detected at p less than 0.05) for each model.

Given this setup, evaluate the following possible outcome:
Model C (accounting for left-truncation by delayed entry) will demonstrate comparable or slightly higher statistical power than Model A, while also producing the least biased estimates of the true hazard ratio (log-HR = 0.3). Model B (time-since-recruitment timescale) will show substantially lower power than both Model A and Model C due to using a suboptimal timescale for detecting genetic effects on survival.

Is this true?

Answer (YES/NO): NO